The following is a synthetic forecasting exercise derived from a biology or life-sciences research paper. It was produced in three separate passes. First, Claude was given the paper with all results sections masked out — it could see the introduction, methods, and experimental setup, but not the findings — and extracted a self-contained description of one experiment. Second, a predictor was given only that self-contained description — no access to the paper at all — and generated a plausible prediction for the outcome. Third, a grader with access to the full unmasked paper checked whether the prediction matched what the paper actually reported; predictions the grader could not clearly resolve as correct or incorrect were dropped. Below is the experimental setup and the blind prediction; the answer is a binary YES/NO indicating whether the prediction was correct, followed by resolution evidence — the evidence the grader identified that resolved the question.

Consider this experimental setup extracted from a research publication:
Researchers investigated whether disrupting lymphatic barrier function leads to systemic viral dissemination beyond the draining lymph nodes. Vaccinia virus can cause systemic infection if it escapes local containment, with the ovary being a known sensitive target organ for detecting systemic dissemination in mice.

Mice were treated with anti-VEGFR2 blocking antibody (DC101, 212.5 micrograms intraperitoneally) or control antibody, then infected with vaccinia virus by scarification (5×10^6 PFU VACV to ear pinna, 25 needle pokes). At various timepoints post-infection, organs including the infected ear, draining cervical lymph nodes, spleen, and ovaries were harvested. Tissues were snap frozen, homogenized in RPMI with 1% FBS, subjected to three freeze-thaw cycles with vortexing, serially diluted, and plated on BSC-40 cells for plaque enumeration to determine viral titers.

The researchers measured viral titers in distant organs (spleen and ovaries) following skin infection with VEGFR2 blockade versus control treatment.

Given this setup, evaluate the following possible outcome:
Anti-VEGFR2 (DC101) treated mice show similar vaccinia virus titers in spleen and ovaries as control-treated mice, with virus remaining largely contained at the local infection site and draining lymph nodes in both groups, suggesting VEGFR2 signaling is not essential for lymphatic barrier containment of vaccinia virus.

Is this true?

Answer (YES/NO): NO